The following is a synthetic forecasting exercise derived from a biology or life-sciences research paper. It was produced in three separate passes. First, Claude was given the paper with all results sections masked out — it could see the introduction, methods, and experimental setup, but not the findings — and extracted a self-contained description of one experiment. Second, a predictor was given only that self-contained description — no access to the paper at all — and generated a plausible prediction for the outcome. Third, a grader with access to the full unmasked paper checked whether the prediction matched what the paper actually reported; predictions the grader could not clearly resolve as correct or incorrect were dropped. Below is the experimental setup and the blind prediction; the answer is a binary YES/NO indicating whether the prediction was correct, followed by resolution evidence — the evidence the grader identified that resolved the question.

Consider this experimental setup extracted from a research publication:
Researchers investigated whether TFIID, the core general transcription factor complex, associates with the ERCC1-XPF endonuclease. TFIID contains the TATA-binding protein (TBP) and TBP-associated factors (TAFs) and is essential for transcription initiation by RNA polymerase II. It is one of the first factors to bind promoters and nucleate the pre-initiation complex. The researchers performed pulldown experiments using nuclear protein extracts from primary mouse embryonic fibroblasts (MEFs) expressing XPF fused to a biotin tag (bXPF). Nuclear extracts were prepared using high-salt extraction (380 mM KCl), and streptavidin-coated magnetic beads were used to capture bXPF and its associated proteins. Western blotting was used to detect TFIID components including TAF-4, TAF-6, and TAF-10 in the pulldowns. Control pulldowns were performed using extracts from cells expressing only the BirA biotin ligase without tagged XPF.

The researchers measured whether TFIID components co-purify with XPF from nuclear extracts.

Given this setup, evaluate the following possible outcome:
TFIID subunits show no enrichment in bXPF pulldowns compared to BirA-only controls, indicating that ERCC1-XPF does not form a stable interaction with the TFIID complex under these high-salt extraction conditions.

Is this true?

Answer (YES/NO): NO